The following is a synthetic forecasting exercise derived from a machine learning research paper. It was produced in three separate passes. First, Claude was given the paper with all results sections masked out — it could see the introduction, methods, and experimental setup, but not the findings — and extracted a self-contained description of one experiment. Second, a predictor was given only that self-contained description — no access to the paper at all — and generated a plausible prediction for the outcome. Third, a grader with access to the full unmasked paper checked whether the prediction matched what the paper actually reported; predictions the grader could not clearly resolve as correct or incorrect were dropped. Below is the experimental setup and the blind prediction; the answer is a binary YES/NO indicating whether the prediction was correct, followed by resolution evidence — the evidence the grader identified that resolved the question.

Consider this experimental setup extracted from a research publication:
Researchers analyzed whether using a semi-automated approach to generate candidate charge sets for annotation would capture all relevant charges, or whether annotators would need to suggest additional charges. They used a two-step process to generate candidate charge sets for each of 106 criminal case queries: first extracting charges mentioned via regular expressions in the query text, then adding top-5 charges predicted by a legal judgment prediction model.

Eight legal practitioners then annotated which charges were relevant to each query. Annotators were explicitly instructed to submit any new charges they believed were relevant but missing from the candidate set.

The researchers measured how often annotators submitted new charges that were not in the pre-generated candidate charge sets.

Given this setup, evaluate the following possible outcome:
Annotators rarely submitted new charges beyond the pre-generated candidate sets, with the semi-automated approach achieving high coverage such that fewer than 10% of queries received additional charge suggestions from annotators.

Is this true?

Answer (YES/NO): YES